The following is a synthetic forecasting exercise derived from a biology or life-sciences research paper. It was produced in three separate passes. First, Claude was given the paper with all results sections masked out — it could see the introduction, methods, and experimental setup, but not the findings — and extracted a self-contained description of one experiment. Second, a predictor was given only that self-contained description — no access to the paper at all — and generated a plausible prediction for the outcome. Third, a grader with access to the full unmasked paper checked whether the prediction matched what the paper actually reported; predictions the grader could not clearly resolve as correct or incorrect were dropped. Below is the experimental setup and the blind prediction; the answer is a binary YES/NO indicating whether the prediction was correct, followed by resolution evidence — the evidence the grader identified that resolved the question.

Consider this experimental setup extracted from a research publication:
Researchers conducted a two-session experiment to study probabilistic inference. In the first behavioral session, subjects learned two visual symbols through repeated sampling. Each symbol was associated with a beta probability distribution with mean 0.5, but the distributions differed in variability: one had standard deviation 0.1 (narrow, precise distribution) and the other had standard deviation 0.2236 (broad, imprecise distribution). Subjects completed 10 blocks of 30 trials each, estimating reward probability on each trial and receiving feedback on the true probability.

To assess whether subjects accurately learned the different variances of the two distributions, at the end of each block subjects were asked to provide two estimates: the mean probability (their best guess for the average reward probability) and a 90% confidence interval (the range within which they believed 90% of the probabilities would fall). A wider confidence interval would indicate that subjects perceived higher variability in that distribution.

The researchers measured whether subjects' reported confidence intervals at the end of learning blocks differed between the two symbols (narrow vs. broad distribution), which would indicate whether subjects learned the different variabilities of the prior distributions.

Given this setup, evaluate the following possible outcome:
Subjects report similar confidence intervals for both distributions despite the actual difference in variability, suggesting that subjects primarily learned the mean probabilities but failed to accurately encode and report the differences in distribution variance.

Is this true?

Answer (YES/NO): NO